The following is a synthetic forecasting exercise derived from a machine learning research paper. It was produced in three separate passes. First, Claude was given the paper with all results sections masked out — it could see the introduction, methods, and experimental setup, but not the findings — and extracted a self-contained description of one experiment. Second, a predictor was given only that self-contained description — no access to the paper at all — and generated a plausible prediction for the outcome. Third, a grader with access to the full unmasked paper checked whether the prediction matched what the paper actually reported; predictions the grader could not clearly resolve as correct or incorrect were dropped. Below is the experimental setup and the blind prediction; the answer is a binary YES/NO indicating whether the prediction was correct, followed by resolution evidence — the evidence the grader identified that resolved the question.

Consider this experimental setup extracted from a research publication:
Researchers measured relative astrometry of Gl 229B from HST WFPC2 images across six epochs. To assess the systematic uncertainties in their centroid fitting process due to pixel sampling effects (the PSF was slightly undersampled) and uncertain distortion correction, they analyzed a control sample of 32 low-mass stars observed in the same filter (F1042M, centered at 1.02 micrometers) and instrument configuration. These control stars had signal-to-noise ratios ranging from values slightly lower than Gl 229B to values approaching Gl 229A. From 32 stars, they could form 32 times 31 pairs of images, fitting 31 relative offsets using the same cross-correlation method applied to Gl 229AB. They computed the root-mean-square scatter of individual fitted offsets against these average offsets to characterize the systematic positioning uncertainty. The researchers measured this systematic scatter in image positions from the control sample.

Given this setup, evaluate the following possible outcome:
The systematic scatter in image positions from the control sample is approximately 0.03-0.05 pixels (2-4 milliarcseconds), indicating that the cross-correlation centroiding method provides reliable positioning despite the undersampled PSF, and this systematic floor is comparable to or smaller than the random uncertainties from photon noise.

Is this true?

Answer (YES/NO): NO